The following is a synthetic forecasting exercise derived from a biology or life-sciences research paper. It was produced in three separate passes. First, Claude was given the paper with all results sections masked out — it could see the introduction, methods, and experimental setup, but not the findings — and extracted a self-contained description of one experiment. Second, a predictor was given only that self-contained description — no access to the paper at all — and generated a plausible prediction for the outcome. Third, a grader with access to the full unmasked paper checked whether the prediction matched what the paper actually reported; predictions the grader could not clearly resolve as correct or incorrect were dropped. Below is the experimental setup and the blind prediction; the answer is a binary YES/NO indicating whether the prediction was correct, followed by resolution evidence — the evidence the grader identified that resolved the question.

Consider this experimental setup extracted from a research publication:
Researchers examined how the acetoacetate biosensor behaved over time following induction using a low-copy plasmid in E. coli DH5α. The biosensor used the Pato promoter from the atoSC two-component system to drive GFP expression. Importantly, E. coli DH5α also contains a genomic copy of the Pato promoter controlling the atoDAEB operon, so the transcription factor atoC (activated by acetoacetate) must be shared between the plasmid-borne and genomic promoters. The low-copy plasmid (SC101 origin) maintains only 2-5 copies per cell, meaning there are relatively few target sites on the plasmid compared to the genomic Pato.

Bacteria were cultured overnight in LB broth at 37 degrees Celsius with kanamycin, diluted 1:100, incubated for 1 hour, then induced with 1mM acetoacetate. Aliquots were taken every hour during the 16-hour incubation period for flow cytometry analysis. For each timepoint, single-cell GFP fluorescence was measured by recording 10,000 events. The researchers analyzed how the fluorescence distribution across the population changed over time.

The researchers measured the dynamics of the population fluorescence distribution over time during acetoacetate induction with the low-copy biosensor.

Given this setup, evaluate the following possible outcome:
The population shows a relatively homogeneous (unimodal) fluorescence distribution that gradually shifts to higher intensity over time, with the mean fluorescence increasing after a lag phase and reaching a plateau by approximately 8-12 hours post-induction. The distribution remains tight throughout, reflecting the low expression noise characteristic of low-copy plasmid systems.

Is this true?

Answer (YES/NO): NO